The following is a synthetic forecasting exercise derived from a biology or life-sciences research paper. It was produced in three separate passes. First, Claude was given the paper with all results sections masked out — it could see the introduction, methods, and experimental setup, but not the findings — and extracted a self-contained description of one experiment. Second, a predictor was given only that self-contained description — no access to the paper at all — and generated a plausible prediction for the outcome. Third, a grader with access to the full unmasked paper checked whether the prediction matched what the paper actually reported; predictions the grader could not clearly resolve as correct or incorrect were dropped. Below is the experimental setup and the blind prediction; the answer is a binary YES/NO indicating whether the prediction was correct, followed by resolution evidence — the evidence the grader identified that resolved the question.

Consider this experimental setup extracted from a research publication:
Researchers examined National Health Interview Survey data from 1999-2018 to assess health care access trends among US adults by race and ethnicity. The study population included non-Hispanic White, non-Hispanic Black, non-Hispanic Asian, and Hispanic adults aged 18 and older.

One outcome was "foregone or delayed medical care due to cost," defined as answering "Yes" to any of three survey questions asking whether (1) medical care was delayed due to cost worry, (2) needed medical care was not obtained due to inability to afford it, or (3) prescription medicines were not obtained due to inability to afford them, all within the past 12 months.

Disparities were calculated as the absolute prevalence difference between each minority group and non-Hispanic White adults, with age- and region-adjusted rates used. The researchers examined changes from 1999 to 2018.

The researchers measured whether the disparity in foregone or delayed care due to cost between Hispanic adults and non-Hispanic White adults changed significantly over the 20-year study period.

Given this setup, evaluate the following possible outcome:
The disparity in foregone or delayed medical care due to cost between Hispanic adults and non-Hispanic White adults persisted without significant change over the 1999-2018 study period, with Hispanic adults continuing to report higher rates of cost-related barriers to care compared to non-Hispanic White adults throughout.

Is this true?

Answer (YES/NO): YES